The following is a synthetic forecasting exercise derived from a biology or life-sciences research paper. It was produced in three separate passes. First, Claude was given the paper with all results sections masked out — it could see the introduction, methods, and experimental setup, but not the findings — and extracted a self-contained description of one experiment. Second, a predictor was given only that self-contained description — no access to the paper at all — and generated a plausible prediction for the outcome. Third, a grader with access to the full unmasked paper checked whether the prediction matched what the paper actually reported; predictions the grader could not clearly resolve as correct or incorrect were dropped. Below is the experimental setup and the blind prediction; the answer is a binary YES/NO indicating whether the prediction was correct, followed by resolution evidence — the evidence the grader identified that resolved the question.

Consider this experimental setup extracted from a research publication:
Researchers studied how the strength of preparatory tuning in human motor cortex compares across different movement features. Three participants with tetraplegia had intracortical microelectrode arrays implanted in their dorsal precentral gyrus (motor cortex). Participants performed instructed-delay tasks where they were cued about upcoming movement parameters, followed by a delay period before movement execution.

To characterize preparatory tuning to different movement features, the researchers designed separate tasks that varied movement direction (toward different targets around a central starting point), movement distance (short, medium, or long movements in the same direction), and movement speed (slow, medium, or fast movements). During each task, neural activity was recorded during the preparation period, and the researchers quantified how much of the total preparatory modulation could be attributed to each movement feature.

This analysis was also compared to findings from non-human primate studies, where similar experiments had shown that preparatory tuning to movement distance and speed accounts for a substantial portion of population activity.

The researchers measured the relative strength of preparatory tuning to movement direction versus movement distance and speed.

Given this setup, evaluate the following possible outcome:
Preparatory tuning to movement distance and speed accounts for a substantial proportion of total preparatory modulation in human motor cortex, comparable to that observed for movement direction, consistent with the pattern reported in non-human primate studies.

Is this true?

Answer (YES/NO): NO